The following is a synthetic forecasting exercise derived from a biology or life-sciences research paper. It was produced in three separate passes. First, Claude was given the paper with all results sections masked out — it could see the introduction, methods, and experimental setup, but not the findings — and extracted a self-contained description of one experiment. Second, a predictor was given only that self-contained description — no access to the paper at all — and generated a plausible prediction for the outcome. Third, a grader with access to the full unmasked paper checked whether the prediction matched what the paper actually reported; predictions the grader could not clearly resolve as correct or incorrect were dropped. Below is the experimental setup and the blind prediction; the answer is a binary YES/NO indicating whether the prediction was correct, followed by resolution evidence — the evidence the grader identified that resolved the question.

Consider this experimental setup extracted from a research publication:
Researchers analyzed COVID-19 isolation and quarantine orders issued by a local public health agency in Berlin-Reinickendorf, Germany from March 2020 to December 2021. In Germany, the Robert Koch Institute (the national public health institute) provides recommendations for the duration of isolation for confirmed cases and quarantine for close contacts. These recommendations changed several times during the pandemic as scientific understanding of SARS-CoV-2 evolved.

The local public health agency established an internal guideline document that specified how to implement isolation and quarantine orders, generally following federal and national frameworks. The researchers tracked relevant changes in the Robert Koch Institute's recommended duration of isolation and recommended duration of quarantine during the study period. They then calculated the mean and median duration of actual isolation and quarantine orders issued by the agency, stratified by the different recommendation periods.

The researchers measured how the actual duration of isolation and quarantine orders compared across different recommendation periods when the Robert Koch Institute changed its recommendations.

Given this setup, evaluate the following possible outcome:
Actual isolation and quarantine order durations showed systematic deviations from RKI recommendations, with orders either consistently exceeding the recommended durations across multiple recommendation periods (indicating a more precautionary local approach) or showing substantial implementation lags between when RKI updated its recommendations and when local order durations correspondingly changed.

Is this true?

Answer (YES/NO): NO